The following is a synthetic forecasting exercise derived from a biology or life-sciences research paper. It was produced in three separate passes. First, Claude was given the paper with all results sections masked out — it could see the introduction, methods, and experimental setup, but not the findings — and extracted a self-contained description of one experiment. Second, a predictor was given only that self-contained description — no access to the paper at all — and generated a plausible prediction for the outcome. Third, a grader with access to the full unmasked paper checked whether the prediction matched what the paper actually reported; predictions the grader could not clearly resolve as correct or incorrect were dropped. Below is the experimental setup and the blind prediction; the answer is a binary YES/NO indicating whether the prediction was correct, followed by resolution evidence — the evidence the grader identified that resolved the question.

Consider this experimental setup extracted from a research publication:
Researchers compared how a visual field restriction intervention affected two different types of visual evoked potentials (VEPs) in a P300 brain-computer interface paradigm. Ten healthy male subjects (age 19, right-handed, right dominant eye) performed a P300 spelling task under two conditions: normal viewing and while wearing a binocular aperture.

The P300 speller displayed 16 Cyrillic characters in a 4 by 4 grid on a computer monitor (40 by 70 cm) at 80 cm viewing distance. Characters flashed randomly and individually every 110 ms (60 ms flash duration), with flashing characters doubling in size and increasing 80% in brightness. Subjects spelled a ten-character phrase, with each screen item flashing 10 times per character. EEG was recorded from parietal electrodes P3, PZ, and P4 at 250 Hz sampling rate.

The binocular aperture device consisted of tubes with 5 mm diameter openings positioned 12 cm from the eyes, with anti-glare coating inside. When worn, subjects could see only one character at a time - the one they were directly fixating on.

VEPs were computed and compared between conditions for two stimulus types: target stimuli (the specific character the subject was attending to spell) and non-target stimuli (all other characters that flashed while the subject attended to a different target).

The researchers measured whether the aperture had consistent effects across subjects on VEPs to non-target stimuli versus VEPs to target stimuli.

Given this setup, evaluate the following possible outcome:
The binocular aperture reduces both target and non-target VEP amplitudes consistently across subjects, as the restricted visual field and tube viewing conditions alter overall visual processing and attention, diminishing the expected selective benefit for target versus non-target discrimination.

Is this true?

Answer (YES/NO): NO